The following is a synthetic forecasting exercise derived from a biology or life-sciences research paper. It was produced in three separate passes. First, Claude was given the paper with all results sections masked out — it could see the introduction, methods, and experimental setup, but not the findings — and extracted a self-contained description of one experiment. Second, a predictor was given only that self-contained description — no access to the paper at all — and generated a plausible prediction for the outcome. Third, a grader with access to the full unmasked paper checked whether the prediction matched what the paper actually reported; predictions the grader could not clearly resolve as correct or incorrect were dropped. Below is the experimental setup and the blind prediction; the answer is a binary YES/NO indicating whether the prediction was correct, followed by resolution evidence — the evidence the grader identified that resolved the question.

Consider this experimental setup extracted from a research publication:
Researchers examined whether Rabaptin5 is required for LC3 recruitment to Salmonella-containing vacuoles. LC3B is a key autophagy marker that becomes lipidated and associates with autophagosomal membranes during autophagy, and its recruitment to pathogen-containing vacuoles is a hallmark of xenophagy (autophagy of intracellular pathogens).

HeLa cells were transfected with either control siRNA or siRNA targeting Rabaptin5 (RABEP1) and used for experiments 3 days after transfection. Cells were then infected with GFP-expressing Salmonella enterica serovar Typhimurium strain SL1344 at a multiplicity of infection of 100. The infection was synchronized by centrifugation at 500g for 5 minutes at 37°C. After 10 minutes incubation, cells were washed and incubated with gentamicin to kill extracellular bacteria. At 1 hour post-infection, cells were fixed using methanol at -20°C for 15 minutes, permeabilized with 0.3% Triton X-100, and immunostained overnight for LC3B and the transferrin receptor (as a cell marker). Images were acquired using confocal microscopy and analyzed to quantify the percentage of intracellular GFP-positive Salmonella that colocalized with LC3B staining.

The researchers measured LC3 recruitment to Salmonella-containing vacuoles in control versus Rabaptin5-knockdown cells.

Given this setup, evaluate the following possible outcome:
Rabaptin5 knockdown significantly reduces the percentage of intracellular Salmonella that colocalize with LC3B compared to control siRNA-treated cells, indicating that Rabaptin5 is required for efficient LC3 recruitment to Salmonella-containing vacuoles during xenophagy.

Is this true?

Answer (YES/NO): YES